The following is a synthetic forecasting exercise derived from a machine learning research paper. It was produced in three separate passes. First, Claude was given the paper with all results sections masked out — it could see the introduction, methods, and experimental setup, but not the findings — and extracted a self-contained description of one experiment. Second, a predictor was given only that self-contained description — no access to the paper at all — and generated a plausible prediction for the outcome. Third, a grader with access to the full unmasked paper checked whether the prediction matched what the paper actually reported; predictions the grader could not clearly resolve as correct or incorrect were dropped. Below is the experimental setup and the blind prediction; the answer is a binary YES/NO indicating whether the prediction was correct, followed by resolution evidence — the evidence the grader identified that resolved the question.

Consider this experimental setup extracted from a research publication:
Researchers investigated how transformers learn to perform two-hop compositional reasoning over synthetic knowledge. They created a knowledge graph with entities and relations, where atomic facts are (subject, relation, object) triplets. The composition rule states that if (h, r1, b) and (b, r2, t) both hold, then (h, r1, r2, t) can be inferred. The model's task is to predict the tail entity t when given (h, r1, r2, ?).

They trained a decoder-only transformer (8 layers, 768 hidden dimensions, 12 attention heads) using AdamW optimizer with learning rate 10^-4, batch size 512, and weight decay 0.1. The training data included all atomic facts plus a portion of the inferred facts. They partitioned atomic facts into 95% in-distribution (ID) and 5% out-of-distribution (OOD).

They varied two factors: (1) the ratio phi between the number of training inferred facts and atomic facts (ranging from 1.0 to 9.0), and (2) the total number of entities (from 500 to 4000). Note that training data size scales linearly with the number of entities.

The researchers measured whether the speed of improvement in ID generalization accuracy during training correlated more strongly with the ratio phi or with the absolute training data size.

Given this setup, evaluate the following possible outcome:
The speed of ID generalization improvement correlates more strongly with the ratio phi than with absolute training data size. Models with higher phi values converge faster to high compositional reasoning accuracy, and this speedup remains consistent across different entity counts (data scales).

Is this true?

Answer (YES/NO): YES